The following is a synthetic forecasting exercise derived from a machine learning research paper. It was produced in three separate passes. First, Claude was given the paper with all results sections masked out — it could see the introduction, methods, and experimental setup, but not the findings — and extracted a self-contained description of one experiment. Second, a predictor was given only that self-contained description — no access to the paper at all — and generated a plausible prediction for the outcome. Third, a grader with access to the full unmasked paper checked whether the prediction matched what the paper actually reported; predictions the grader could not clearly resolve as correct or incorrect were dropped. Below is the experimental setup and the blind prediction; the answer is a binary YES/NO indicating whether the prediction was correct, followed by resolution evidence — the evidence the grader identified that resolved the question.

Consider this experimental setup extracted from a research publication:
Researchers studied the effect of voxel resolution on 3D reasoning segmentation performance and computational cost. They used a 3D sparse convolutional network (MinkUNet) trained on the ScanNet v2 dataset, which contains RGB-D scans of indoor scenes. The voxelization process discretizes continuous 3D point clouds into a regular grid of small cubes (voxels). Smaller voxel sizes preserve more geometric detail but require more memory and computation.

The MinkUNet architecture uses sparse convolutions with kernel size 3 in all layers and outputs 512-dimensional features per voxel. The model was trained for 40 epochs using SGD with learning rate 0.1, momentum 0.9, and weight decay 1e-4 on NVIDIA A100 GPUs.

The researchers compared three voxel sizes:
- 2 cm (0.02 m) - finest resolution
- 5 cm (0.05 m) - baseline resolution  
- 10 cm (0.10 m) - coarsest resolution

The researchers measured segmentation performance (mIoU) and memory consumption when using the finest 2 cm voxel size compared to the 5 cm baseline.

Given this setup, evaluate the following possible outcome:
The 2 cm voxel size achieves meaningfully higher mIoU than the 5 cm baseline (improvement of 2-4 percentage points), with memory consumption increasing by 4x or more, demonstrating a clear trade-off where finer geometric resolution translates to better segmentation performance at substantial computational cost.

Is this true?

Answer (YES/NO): NO